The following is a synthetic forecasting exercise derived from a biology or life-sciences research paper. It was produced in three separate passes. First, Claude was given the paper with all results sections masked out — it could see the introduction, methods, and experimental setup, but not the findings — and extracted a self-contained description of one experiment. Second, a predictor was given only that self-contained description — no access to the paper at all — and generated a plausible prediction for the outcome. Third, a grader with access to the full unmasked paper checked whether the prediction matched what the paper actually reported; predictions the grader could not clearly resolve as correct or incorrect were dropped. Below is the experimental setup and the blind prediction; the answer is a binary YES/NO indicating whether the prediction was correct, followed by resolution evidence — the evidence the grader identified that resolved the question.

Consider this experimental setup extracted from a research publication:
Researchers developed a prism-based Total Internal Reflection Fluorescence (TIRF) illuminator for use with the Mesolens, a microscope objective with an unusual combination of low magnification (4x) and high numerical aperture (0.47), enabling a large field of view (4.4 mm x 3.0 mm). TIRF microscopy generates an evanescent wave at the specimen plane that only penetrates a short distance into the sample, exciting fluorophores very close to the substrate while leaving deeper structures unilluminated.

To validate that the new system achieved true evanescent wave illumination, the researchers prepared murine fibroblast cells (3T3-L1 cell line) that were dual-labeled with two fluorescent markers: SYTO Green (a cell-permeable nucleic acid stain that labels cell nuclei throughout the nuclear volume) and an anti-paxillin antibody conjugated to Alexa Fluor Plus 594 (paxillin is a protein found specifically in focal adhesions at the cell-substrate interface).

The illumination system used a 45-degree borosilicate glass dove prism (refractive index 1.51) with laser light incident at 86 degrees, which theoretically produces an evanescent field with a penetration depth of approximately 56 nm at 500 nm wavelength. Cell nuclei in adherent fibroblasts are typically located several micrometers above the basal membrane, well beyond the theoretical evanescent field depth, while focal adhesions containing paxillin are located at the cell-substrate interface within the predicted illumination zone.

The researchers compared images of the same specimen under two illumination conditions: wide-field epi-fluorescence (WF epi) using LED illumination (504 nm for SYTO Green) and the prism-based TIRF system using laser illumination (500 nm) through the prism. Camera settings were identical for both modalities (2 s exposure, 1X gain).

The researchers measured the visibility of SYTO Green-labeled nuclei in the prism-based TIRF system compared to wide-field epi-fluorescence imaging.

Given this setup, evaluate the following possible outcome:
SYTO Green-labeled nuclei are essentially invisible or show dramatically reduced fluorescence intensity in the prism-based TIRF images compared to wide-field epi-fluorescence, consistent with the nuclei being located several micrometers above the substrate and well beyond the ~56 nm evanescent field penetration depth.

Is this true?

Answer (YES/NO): YES